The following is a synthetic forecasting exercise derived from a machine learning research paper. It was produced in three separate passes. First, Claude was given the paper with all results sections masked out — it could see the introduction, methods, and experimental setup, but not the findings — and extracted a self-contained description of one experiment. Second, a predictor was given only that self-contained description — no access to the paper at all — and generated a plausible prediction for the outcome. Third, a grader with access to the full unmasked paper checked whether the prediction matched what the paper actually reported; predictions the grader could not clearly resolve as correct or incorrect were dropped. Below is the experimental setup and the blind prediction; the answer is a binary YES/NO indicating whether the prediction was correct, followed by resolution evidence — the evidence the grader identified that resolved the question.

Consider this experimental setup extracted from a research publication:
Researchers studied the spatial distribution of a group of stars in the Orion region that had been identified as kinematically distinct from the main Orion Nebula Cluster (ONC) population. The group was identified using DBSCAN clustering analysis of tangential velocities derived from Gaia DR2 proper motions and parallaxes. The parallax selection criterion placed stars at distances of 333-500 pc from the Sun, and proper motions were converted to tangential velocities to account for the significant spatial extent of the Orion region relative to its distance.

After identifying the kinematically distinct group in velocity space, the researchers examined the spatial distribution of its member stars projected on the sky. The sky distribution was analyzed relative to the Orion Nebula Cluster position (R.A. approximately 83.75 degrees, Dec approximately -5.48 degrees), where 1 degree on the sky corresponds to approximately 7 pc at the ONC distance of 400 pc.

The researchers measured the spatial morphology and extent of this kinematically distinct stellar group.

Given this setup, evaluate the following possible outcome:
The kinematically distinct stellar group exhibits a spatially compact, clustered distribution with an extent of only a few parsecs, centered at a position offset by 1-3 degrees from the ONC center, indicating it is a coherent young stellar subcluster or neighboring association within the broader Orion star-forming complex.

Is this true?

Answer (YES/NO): NO